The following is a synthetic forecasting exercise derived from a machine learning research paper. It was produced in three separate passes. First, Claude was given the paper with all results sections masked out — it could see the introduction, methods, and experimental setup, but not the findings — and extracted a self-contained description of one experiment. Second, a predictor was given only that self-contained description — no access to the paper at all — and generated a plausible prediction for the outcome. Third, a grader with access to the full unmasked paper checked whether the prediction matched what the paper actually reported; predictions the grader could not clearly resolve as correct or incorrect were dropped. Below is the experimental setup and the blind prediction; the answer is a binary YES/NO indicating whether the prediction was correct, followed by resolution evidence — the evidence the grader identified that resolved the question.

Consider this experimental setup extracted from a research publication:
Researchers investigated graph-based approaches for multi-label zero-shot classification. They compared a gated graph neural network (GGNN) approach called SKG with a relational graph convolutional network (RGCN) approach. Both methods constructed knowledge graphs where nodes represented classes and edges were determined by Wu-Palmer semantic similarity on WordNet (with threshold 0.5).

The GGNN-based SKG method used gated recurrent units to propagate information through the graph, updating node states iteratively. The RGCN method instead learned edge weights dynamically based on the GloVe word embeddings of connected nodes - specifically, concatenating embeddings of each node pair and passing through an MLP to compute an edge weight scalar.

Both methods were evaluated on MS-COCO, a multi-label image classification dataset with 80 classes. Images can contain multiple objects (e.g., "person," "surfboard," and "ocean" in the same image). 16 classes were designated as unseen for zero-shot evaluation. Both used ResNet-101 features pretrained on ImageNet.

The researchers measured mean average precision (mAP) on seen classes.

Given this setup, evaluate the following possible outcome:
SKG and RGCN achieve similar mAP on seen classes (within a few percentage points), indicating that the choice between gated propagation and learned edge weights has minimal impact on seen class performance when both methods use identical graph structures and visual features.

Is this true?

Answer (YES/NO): NO